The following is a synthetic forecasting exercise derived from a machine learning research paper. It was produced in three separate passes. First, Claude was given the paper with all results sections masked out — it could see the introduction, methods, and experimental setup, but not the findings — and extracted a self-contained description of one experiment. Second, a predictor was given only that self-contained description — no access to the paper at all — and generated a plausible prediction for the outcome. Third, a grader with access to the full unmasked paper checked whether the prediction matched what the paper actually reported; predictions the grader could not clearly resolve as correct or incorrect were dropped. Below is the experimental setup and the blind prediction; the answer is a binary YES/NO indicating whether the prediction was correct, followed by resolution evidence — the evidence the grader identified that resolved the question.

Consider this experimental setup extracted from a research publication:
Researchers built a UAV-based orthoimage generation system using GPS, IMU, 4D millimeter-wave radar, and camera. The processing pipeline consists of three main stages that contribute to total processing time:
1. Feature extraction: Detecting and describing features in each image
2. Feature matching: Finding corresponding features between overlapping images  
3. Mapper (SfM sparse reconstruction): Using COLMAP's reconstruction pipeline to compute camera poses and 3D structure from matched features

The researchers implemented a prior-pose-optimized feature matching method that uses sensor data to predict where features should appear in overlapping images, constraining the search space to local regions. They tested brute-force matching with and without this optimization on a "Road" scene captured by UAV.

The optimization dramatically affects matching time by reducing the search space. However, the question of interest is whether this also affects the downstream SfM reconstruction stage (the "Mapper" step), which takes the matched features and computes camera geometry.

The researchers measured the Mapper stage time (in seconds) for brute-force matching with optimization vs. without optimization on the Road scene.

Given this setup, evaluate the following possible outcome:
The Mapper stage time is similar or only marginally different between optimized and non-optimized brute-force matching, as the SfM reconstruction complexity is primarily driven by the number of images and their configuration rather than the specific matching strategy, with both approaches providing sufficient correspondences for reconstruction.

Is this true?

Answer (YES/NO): YES